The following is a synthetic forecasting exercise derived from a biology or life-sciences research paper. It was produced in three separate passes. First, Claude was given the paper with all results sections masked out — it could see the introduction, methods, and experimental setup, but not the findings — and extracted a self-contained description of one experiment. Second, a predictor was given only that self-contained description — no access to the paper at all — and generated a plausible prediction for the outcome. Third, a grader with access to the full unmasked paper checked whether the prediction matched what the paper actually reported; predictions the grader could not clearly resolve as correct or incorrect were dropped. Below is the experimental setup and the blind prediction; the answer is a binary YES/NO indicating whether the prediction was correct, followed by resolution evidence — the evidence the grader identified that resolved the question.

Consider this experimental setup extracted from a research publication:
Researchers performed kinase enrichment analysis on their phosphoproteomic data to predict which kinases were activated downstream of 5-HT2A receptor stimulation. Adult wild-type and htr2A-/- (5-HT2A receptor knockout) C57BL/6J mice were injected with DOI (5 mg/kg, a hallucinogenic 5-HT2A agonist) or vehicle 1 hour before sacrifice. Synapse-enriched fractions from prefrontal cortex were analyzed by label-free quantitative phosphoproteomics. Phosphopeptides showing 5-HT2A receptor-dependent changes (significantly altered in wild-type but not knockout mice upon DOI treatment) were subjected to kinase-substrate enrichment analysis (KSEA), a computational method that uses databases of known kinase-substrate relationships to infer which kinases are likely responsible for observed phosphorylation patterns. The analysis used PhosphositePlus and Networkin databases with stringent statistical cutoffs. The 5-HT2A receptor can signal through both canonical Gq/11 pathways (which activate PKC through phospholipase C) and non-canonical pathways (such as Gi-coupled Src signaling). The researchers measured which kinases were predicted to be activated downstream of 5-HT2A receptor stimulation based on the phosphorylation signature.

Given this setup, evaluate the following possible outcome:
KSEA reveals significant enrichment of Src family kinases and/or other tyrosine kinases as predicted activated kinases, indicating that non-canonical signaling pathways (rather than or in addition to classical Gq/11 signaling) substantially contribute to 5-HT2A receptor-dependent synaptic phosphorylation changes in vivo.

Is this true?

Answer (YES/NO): NO